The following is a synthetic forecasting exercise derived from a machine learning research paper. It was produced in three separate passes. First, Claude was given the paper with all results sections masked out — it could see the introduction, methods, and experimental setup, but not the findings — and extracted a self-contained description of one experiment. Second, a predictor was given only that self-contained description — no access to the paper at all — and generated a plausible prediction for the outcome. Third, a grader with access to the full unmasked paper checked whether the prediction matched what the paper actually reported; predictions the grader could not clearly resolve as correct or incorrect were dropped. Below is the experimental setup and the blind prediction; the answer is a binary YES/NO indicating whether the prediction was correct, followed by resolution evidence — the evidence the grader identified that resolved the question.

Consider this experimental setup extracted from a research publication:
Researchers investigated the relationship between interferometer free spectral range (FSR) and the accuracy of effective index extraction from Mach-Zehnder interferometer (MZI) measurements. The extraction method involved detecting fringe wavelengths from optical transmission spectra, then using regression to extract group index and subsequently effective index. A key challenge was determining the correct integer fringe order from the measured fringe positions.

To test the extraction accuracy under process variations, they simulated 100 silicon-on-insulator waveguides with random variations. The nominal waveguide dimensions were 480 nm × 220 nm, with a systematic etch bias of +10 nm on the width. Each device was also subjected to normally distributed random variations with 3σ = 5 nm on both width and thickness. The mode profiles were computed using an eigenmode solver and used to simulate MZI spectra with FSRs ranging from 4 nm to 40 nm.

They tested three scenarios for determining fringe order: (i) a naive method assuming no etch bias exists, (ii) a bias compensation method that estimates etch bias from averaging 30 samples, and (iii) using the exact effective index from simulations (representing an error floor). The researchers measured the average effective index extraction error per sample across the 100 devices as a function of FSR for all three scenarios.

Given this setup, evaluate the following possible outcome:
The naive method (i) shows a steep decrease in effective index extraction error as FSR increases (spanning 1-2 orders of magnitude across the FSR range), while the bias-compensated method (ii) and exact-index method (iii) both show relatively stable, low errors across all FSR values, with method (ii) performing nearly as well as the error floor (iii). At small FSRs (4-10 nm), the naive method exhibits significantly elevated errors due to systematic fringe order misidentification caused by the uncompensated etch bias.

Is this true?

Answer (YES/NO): NO